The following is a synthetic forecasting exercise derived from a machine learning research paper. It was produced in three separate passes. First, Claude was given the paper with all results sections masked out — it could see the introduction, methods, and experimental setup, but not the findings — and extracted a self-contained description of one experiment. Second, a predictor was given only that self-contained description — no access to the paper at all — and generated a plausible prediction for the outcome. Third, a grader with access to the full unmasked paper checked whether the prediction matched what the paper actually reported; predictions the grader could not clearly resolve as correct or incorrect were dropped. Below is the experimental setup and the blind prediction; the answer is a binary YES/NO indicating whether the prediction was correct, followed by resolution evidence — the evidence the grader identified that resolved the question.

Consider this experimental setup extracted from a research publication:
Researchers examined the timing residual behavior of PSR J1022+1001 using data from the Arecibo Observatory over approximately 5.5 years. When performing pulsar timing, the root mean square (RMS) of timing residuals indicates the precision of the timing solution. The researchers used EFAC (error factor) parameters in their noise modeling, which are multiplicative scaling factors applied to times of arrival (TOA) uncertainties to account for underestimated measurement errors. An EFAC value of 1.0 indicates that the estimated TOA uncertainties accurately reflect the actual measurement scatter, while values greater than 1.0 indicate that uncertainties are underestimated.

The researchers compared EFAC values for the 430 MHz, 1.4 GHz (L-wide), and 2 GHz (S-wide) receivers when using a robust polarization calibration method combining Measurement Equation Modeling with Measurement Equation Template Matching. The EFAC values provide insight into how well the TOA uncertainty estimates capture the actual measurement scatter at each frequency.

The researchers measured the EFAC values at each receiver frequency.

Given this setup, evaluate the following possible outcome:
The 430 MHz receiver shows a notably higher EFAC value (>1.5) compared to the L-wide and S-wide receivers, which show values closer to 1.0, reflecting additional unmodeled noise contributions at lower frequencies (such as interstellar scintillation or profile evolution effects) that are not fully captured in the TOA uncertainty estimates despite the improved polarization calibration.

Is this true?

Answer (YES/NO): NO